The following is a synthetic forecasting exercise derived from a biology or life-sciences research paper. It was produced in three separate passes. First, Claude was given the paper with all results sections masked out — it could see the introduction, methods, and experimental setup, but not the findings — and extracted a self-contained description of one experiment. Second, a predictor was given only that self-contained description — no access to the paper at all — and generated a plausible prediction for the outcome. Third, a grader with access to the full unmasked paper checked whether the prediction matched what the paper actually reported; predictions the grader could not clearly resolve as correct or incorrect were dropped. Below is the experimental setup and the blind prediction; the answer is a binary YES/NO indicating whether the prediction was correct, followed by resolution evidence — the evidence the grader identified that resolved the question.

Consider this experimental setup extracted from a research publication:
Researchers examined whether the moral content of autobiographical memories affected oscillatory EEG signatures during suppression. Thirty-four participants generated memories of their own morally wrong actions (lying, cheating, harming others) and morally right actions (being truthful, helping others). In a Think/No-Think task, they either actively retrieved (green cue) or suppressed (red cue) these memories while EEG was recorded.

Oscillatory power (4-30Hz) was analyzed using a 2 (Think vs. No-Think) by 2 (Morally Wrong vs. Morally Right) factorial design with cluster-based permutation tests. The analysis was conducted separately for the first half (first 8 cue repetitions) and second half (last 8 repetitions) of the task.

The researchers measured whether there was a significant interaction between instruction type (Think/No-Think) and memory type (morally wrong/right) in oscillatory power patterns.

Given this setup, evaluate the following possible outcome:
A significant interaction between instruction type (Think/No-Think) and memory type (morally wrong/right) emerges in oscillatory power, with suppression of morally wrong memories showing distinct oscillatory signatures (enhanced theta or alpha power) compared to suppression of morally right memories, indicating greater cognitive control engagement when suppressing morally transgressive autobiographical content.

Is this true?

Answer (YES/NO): NO